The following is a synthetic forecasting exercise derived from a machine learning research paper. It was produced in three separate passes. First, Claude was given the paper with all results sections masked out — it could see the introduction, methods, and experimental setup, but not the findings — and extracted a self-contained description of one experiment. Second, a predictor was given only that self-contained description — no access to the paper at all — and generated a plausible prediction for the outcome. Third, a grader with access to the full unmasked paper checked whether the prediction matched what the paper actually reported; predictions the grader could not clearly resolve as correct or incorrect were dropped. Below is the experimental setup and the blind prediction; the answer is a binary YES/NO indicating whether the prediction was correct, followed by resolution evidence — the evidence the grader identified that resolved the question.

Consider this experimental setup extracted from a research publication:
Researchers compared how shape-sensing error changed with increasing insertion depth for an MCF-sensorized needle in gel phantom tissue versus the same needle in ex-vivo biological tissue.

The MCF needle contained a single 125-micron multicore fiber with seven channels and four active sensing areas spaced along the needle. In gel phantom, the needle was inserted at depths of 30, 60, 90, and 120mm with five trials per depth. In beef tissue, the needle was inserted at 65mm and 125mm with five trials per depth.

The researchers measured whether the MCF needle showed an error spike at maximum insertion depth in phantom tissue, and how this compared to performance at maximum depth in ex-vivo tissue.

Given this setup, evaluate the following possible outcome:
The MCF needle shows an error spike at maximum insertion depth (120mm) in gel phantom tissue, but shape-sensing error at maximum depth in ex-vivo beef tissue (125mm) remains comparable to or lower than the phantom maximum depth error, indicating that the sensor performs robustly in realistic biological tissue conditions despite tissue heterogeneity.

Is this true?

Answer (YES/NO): NO